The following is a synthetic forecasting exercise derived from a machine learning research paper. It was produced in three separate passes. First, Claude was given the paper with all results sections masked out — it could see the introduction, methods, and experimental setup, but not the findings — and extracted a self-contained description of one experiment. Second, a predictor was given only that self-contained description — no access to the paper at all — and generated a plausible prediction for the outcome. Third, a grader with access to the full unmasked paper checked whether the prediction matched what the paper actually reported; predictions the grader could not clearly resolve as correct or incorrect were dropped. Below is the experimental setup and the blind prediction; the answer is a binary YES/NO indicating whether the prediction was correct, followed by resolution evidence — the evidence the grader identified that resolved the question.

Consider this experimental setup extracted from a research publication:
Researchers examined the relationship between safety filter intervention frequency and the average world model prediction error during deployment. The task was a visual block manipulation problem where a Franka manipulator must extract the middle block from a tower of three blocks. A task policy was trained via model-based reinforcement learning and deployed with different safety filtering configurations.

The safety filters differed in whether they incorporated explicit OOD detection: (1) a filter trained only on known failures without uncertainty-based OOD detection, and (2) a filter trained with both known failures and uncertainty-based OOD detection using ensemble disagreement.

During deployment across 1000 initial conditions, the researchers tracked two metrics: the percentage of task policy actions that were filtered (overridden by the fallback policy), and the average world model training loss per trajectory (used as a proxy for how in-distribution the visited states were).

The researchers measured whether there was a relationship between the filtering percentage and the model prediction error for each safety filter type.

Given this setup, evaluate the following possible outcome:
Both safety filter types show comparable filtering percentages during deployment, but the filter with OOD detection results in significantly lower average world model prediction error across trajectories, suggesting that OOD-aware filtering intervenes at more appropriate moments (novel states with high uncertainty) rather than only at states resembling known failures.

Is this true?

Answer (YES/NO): NO